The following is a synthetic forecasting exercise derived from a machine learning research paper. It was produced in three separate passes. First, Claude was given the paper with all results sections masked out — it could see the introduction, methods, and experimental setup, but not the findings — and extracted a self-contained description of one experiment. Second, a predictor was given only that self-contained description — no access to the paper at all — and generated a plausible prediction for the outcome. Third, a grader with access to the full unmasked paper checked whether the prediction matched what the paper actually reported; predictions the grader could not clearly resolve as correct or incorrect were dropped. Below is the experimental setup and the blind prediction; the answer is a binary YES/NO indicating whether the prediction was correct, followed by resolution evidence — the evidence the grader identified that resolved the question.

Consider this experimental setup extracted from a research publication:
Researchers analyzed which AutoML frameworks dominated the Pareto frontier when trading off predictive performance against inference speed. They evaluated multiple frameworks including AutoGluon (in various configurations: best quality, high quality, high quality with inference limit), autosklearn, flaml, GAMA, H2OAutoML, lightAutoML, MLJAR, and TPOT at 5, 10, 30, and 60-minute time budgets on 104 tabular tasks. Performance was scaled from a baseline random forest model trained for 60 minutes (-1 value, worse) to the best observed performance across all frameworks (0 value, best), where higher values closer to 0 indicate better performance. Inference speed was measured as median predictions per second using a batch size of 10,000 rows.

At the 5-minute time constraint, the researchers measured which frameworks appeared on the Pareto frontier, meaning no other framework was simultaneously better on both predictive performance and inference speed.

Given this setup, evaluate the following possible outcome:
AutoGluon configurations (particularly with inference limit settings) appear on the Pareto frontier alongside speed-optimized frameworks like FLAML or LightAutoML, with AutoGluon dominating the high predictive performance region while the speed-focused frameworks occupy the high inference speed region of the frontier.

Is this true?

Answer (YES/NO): NO